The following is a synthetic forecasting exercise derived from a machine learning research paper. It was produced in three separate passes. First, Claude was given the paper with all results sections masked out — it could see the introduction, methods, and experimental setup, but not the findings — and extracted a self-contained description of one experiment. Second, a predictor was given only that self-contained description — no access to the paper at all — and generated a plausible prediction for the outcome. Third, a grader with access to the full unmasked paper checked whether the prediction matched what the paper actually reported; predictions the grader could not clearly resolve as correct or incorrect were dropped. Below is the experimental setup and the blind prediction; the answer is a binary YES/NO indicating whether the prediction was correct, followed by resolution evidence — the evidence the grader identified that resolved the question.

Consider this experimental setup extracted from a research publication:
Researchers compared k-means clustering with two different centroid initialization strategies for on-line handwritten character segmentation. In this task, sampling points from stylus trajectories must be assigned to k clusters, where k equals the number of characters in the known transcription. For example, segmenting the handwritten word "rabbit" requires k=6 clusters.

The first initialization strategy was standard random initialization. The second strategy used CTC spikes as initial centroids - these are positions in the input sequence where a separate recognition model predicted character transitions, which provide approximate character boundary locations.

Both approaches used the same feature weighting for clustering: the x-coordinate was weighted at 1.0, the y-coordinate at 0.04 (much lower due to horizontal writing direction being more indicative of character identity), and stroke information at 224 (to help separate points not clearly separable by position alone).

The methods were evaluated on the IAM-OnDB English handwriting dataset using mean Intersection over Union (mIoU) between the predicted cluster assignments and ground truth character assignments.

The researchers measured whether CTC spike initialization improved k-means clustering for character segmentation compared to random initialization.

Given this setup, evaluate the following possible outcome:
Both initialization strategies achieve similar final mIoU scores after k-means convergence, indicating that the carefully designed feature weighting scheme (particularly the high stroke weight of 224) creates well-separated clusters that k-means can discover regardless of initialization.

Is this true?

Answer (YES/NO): NO